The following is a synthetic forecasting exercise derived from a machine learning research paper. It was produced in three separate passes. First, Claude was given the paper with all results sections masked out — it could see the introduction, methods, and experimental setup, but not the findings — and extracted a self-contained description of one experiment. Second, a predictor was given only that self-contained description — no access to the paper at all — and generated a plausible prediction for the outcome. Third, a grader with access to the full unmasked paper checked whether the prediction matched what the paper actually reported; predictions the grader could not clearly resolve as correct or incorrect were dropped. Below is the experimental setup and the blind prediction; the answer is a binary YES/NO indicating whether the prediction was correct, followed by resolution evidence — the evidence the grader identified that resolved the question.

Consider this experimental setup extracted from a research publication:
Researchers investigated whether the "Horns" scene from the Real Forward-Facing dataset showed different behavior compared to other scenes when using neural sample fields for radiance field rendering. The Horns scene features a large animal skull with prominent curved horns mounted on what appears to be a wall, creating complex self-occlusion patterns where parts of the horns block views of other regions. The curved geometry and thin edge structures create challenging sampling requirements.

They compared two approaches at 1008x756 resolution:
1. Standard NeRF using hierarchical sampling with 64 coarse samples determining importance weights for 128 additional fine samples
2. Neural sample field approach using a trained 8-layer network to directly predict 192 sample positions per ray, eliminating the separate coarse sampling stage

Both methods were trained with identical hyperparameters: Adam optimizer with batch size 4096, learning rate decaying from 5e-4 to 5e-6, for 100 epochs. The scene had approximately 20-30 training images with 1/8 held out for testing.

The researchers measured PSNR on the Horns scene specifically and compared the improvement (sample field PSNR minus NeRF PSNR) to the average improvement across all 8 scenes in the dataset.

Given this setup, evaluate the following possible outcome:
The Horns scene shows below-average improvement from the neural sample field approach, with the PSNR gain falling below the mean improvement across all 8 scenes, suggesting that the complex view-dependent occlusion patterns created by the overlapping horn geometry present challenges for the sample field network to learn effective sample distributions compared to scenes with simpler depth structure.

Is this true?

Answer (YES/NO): NO